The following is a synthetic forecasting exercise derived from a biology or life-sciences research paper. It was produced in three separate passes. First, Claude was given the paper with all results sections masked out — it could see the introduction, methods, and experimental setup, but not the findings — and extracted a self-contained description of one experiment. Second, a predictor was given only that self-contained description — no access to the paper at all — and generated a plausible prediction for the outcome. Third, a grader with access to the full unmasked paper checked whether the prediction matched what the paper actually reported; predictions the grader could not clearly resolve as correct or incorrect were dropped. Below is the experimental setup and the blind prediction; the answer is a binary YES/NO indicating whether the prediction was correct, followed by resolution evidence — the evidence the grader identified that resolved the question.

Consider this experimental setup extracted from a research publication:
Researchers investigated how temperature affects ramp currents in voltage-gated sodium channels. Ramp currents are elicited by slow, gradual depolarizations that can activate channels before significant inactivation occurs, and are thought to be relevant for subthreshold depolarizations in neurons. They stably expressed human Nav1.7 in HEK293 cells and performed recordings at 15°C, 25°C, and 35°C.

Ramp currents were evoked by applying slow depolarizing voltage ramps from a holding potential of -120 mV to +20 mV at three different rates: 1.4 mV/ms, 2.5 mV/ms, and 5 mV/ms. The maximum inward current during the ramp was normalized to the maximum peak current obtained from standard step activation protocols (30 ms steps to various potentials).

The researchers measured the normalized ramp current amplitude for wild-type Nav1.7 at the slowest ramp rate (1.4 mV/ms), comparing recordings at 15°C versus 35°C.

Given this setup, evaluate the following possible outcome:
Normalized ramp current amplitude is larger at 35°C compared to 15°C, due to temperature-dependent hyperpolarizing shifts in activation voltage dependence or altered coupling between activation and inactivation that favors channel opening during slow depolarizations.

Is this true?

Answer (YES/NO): NO